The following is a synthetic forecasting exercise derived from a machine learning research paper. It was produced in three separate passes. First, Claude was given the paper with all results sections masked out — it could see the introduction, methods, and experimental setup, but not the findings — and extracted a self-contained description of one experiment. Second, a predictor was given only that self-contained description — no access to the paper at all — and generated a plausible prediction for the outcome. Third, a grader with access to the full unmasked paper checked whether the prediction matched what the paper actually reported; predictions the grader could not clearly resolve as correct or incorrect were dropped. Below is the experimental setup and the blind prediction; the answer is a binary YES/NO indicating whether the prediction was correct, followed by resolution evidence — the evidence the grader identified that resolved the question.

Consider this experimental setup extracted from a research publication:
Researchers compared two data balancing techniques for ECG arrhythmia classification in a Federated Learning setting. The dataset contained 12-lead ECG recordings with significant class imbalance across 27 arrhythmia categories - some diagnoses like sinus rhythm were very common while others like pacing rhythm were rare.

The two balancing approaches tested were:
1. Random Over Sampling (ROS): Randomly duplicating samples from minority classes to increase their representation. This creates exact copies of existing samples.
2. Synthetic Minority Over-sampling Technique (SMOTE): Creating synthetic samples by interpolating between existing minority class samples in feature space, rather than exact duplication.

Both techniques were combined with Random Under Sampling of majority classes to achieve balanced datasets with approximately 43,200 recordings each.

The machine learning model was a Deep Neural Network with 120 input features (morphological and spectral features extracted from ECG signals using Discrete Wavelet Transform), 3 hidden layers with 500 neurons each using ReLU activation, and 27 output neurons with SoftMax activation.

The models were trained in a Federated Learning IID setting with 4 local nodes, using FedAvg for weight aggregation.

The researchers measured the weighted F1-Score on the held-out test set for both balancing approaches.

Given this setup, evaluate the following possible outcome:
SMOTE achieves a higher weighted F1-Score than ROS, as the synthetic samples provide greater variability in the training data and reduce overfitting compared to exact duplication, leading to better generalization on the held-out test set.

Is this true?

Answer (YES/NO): NO